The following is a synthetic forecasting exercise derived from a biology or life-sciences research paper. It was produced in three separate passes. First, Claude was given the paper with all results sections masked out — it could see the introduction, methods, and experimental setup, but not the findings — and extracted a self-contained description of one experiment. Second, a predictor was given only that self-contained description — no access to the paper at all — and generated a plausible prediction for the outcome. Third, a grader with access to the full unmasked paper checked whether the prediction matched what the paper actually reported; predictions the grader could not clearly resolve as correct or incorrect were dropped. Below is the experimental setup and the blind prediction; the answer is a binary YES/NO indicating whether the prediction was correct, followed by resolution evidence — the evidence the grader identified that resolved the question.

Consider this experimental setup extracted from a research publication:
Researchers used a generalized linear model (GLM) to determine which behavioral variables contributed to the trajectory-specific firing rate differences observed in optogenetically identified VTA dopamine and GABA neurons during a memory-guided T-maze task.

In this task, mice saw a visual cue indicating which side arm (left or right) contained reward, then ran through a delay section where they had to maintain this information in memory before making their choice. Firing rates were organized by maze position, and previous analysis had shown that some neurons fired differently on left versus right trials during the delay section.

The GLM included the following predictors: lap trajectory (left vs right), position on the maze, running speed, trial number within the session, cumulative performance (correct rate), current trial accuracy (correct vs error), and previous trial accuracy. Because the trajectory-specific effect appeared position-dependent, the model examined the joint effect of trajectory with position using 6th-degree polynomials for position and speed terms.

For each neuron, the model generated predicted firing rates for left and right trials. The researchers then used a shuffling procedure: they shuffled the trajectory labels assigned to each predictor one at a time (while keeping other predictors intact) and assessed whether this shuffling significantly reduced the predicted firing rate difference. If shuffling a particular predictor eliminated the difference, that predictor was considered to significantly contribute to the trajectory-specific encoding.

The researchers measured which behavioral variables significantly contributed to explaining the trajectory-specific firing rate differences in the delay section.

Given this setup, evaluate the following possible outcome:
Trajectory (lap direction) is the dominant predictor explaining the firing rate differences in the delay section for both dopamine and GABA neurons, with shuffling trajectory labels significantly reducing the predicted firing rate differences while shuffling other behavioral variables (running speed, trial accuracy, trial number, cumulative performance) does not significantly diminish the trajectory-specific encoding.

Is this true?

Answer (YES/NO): YES